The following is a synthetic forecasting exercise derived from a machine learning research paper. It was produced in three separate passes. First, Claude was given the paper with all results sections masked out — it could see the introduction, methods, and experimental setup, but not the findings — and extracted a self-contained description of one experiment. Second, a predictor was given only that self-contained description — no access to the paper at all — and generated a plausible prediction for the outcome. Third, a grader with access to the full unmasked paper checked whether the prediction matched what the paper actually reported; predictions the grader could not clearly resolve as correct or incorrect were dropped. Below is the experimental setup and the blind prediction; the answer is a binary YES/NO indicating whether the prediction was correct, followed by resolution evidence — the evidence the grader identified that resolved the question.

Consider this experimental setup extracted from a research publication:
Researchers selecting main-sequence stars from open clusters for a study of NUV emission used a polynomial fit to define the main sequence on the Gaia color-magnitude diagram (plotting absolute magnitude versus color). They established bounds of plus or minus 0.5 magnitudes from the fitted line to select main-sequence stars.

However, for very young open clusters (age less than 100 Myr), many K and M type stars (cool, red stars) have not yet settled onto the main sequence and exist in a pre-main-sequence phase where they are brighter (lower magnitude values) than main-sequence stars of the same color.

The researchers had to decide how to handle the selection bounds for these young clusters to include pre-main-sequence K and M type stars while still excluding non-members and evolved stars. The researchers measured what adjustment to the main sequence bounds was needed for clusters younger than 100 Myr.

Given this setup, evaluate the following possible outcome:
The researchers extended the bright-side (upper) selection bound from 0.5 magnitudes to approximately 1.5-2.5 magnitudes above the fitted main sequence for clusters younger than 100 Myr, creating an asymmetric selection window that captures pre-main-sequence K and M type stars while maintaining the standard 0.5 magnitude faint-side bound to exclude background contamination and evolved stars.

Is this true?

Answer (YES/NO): YES